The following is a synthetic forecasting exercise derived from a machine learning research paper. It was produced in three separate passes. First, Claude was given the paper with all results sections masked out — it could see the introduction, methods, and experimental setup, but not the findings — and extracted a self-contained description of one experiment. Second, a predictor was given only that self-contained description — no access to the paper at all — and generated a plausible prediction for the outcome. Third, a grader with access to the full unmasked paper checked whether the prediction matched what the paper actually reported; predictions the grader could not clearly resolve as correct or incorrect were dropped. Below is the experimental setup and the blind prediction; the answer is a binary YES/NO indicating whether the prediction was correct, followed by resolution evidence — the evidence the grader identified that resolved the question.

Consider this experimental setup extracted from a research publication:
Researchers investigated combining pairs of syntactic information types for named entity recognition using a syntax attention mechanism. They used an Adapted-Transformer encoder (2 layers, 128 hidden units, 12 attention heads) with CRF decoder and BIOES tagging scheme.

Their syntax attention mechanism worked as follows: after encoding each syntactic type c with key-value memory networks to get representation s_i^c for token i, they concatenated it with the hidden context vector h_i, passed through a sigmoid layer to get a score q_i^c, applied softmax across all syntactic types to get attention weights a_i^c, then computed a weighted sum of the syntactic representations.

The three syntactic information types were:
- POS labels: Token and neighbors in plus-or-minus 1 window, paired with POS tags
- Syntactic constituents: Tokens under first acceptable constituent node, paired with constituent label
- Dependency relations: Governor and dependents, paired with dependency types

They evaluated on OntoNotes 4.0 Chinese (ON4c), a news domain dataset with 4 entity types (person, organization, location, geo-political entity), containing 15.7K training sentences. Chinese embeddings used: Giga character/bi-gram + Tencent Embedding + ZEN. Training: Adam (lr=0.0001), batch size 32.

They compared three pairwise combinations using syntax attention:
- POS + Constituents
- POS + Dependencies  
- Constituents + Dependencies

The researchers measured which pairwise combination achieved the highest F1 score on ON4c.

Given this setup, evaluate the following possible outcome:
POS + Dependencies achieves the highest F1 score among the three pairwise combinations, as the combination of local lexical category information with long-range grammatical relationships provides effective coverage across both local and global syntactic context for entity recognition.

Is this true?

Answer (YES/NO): NO